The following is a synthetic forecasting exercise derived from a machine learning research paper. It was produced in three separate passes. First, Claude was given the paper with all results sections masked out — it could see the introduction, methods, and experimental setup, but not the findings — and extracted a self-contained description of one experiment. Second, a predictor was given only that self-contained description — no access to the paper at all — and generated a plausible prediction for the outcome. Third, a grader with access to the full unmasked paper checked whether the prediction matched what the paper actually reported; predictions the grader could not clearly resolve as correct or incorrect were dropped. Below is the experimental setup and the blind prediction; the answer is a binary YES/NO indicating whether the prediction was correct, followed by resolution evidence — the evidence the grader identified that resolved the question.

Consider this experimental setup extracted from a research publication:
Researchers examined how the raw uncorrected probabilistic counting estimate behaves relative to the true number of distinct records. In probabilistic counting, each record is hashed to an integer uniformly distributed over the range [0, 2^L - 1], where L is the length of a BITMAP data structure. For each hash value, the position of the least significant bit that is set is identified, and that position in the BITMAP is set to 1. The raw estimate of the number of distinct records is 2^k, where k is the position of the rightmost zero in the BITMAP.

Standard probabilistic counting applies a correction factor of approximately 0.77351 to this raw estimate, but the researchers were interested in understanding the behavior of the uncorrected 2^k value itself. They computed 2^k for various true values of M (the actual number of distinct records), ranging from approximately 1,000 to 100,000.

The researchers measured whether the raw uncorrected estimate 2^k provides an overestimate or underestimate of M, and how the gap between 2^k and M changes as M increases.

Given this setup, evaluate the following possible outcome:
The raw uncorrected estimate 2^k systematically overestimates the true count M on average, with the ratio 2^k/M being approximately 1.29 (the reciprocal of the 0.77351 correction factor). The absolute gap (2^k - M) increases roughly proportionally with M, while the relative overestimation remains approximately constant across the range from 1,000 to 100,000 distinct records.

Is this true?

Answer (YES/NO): NO